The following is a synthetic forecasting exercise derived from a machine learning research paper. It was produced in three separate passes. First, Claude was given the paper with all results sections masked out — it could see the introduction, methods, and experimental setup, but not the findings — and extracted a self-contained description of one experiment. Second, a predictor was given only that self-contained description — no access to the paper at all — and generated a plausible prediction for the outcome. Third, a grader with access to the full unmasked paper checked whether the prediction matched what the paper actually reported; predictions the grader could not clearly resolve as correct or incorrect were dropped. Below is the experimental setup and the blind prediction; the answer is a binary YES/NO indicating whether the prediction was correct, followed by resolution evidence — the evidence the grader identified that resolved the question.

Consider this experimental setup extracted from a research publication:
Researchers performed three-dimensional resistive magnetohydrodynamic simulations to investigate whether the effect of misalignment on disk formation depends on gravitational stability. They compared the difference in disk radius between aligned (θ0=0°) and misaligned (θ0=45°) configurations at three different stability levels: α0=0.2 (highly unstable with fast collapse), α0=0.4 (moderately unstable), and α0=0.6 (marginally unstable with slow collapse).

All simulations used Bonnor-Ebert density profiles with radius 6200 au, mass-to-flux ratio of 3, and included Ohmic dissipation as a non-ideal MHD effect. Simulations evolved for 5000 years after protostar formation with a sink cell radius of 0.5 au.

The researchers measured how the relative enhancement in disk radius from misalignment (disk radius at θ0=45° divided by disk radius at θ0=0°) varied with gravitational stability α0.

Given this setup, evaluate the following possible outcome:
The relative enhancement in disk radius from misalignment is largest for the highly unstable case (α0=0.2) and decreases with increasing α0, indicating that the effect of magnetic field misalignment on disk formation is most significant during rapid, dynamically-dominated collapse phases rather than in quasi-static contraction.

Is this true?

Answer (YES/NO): NO